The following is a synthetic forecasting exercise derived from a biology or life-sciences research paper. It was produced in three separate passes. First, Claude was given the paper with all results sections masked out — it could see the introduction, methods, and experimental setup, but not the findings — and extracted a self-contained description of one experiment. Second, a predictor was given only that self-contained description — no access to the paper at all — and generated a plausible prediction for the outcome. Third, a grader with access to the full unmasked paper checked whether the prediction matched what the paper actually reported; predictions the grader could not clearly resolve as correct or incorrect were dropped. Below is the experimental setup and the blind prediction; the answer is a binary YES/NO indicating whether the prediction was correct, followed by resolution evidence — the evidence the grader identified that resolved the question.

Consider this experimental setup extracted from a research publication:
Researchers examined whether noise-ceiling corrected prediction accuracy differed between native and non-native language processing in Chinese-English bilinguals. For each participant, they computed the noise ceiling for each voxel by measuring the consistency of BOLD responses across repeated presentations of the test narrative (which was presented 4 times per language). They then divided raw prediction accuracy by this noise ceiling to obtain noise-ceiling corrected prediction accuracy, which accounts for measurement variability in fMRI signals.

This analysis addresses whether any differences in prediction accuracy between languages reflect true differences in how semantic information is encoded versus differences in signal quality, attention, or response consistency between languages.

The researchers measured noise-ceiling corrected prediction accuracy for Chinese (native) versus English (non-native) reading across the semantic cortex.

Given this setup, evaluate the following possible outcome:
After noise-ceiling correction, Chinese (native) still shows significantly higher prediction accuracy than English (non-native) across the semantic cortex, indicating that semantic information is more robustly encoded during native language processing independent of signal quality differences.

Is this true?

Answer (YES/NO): YES